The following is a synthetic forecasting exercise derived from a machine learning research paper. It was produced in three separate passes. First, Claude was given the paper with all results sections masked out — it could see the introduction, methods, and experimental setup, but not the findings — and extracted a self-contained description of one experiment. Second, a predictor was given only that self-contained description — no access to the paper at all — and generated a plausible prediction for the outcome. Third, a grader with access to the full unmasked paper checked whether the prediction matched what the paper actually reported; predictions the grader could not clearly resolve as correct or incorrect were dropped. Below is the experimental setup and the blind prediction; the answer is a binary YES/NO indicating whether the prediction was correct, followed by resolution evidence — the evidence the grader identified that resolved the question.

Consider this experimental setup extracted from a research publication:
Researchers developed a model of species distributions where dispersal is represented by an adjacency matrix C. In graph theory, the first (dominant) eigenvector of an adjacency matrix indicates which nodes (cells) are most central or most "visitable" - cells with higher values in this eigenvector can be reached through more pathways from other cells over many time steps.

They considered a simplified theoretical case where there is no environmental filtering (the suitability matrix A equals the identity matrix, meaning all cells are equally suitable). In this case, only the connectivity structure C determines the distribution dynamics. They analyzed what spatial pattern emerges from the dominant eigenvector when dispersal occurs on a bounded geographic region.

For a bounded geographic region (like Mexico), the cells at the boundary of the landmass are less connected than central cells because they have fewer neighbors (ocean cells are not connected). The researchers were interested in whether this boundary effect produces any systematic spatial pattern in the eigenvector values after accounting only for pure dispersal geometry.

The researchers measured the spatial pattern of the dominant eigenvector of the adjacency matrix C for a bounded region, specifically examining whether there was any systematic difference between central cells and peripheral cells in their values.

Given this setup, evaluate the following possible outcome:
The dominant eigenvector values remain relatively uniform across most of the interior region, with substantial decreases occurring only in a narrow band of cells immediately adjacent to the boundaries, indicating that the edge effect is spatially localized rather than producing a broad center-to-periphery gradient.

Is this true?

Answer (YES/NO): NO